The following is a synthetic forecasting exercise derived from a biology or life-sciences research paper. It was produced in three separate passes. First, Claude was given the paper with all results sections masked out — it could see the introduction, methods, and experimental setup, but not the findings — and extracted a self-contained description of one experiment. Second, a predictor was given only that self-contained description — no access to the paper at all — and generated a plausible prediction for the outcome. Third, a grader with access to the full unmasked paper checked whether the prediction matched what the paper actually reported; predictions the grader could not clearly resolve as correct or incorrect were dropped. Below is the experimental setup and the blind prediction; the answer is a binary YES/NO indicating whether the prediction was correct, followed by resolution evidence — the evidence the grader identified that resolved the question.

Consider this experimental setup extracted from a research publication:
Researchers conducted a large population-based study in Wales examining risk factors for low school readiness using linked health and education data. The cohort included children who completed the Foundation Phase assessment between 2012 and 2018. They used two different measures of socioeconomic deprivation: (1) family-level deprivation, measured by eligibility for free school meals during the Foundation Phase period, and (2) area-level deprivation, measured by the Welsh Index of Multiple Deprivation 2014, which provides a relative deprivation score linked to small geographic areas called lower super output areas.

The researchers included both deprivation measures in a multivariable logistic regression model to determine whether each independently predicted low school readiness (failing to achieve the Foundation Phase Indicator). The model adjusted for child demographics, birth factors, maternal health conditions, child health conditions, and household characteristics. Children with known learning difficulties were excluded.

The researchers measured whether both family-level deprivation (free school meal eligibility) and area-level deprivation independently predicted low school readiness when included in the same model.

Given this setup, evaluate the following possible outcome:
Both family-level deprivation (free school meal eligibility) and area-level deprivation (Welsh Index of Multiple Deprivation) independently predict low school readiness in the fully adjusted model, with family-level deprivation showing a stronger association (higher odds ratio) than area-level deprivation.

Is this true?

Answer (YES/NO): YES